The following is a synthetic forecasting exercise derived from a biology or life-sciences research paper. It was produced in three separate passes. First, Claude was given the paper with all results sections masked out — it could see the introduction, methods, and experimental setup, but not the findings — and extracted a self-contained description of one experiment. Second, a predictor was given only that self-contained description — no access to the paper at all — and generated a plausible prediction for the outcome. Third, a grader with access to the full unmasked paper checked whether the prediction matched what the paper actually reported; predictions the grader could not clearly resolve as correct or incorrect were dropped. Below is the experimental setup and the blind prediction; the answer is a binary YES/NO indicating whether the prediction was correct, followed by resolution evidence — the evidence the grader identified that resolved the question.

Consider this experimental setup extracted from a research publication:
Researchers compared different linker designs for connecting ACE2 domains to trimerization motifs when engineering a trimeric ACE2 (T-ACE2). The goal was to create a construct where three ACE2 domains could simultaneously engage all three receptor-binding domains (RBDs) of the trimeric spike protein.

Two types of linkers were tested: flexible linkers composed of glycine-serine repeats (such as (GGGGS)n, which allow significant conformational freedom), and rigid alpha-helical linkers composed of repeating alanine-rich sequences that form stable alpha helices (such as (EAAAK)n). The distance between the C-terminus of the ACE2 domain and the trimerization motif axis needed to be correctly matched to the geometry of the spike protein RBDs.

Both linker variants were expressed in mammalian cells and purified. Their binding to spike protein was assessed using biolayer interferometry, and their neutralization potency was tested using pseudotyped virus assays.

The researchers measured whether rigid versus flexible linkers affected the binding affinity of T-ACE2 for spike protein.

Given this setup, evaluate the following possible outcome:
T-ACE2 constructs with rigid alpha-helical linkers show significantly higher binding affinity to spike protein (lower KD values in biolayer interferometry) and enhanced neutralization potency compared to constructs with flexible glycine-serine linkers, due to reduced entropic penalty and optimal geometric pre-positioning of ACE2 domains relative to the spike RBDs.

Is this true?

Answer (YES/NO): YES